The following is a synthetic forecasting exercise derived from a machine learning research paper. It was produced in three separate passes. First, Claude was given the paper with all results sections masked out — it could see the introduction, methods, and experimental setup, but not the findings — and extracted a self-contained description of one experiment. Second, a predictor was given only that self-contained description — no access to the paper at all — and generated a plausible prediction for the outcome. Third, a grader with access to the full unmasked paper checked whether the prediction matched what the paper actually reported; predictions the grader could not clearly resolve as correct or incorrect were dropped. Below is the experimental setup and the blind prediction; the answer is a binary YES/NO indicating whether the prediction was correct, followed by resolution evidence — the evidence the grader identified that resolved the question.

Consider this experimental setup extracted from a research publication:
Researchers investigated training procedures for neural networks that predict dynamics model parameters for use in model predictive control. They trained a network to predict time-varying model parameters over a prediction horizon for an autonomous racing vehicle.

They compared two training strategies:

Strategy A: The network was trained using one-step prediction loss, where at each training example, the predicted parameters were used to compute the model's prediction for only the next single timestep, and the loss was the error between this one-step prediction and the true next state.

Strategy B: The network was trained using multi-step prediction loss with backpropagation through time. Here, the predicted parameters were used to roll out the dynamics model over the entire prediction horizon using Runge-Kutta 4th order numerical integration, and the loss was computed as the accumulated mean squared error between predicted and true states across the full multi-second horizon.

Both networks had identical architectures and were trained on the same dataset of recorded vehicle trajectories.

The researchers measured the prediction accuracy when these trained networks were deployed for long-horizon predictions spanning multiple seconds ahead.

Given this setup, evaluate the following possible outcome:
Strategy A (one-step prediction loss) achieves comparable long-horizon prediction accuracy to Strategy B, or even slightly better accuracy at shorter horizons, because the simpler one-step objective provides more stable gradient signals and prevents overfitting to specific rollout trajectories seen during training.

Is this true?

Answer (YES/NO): NO